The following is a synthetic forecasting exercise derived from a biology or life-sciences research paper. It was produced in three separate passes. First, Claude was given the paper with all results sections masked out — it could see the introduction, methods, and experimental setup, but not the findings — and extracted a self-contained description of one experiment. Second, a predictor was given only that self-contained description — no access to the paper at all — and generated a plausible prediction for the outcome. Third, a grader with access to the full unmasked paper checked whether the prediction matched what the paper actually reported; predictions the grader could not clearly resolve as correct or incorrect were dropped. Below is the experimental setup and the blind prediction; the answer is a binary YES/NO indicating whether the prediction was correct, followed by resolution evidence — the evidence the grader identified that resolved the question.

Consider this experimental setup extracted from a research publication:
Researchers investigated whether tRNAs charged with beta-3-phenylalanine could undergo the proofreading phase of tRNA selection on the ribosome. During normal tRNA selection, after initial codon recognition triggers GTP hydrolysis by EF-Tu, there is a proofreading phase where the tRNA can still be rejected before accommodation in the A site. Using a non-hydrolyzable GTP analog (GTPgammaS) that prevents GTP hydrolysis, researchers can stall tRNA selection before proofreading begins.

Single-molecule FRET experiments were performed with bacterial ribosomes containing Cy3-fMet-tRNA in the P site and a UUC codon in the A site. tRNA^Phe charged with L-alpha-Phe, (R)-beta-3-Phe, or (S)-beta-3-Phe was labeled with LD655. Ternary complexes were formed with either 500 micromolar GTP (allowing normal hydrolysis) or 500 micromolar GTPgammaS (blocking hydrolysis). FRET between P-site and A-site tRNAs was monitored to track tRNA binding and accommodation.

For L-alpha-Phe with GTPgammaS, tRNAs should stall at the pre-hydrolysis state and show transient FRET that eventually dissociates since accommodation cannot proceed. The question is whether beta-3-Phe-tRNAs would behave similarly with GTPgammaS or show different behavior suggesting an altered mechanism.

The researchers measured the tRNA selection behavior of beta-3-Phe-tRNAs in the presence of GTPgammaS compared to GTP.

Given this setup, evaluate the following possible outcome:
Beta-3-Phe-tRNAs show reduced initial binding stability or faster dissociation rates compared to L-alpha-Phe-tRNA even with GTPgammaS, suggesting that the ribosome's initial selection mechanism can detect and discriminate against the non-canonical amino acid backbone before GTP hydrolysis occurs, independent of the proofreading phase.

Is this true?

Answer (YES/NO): NO